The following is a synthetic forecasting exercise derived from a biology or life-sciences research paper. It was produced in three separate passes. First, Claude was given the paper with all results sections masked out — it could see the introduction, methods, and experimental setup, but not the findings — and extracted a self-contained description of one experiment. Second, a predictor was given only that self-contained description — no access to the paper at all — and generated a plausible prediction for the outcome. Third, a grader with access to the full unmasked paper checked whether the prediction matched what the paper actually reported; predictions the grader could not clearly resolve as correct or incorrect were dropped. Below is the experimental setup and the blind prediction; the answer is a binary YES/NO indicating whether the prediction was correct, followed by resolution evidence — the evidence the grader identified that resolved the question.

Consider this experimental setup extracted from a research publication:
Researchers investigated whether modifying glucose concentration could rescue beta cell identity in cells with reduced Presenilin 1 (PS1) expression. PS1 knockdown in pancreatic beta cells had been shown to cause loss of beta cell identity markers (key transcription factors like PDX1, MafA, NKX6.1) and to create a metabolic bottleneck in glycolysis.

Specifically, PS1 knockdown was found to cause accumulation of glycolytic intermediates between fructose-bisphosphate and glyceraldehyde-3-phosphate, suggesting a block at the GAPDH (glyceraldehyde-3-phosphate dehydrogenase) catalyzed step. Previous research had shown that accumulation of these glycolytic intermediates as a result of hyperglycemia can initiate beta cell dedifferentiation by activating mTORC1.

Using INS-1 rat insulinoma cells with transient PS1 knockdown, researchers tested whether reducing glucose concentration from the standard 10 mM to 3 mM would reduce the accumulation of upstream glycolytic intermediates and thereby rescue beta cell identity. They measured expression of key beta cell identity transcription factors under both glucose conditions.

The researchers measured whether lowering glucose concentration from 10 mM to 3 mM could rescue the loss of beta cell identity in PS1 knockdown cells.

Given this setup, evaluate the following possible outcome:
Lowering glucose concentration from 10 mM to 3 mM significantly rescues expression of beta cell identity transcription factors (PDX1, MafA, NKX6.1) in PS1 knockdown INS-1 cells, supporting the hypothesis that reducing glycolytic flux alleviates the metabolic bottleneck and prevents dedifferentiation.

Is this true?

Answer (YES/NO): YES